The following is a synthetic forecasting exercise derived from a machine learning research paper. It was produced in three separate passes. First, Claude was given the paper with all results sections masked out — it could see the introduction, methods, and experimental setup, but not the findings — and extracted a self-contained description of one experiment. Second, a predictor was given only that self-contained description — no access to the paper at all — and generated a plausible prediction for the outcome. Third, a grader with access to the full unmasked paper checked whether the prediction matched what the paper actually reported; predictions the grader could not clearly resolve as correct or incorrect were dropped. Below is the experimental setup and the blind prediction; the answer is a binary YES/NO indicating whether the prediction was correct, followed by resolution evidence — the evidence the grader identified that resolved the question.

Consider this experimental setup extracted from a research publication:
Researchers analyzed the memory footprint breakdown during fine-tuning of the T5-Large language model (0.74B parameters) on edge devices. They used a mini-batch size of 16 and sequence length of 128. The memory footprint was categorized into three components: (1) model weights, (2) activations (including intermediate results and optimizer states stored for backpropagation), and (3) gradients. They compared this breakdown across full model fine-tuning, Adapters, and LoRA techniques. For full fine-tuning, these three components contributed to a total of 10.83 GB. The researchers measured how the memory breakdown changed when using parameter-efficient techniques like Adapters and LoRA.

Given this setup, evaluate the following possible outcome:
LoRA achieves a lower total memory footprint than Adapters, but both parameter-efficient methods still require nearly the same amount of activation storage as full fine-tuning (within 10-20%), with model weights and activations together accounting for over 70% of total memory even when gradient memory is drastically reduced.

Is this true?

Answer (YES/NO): NO